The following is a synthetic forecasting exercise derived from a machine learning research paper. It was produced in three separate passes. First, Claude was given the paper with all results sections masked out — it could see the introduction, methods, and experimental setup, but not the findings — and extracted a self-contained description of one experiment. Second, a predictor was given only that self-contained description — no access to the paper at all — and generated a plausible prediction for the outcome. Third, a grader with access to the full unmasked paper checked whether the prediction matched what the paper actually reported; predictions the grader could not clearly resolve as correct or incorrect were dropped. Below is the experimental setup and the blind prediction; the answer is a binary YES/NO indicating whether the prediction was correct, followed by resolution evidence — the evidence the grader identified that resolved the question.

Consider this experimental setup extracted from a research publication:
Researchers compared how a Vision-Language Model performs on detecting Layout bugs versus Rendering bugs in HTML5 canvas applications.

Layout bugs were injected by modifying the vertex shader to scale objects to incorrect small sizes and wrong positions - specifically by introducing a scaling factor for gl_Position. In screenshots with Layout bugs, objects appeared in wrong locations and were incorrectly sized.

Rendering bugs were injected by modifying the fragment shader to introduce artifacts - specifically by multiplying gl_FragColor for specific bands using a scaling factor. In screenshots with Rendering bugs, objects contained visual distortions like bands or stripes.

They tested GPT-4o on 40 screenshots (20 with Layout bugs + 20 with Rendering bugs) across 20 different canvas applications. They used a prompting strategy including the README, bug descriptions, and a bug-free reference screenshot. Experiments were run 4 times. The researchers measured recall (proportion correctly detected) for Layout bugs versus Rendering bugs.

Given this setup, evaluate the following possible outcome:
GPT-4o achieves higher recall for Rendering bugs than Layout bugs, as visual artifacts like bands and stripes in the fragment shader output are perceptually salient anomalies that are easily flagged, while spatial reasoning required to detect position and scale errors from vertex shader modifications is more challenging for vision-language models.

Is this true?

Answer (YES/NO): YES